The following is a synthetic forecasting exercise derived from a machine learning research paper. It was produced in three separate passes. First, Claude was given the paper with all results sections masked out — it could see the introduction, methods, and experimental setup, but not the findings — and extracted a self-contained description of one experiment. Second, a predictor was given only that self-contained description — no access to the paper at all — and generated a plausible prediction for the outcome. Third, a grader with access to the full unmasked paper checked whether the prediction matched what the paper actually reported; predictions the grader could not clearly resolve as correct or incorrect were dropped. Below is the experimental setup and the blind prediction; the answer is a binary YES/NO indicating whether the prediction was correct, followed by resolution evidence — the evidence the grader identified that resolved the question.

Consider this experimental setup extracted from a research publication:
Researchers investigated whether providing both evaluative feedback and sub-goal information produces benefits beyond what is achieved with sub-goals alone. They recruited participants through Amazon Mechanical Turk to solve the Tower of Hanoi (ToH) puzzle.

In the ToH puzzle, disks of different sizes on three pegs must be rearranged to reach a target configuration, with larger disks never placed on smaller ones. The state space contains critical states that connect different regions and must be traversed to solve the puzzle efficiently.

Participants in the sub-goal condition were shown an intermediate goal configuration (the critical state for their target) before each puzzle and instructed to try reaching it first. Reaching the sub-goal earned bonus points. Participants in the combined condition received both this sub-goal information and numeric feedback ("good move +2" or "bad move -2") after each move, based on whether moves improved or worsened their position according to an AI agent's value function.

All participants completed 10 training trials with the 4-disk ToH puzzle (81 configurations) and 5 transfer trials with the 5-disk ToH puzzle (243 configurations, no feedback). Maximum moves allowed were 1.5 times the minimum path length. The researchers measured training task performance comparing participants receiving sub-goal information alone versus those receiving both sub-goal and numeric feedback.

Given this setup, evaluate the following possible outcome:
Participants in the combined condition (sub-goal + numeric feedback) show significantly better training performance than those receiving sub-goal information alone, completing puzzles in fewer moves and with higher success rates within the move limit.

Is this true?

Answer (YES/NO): YES